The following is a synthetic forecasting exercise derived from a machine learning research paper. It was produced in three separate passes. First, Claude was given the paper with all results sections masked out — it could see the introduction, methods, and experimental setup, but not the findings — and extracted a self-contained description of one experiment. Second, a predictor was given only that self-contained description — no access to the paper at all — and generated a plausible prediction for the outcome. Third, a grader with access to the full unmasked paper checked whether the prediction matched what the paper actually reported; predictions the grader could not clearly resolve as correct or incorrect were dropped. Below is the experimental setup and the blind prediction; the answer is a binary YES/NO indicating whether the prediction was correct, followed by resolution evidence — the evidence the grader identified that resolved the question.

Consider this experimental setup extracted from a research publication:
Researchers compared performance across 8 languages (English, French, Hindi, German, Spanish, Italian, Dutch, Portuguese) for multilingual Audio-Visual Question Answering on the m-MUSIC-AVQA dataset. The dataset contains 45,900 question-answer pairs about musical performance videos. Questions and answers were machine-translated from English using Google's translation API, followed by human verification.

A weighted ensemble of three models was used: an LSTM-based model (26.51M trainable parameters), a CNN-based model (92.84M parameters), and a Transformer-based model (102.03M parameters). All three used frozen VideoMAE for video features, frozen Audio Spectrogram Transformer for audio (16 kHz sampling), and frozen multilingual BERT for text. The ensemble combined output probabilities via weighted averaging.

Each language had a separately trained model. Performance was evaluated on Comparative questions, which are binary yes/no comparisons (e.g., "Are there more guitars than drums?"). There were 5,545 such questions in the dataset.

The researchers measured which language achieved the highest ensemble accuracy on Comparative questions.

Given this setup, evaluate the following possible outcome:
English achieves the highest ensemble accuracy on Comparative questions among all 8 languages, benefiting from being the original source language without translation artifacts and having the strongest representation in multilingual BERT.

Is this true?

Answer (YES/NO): NO